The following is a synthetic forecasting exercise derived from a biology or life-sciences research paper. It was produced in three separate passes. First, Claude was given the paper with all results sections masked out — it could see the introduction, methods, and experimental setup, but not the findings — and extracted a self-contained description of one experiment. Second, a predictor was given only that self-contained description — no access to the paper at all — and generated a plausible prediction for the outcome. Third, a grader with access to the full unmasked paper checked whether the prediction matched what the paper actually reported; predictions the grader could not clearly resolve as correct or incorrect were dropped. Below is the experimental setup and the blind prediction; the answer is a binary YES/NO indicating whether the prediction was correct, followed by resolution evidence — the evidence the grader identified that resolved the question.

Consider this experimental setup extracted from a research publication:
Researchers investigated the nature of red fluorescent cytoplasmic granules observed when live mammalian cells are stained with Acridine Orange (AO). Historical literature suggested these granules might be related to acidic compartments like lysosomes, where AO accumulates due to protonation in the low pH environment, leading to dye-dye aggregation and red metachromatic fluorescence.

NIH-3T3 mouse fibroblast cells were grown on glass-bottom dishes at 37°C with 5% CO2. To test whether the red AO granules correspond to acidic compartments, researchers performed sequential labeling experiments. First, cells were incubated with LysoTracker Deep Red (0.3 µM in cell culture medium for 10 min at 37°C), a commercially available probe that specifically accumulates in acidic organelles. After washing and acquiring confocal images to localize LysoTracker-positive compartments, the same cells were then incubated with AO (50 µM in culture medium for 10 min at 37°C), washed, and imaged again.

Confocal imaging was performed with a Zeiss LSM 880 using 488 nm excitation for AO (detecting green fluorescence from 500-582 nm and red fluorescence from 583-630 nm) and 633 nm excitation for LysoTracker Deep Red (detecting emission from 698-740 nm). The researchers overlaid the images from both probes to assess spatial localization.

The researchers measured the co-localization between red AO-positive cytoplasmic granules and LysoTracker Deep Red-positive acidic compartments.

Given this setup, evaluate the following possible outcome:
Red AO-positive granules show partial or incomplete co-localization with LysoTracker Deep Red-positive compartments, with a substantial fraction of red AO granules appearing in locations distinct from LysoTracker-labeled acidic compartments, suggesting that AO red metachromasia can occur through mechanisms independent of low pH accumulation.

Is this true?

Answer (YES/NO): YES